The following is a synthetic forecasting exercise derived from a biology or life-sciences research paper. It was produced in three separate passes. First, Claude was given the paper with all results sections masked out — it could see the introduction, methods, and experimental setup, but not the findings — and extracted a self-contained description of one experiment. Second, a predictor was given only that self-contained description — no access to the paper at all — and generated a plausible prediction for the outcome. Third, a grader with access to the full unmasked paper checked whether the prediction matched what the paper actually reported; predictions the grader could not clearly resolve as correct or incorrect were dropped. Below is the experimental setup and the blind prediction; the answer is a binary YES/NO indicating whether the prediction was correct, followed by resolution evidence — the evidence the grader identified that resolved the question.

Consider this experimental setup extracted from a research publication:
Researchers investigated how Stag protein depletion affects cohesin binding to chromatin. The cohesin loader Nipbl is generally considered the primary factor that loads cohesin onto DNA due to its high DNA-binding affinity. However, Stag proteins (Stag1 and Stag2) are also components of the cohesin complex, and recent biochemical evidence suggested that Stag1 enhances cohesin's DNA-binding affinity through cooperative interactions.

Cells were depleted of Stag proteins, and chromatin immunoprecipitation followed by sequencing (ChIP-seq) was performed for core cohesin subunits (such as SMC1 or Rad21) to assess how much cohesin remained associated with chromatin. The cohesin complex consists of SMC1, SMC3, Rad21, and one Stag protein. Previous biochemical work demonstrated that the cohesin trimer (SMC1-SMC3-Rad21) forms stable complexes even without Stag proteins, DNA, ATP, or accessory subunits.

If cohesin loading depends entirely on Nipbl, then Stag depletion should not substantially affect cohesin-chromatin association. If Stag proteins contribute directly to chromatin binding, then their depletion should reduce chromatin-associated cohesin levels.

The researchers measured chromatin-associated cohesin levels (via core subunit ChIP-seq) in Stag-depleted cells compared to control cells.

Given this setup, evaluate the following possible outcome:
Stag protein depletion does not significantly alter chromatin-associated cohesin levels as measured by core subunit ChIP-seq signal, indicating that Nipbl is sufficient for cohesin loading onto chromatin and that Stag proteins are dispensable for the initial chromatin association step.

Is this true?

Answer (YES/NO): NO